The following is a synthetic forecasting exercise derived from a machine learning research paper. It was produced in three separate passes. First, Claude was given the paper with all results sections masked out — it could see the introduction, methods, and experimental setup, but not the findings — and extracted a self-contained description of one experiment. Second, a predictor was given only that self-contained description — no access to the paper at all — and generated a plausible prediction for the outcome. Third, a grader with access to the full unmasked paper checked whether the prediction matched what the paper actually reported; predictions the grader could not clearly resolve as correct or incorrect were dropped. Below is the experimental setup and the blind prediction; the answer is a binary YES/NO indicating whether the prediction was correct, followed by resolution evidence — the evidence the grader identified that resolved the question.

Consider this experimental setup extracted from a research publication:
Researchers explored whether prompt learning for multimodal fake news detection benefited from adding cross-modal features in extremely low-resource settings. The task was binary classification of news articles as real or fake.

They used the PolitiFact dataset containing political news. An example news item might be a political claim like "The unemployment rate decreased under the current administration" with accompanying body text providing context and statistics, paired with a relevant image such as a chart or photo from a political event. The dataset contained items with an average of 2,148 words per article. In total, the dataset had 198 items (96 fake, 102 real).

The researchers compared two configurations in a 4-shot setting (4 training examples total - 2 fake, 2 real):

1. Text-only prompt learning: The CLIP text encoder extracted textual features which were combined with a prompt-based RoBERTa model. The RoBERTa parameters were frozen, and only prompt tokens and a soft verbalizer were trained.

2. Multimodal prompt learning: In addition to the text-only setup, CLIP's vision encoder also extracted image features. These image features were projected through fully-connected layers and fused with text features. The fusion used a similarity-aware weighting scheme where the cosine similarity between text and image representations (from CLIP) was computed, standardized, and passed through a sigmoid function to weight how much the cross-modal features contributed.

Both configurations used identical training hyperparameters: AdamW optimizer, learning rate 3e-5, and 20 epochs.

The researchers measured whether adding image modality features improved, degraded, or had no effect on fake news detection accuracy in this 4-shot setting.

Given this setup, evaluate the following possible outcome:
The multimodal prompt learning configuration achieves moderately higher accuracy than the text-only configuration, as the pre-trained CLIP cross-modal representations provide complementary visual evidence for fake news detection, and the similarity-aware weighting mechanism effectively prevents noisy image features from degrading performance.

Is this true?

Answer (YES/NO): YES